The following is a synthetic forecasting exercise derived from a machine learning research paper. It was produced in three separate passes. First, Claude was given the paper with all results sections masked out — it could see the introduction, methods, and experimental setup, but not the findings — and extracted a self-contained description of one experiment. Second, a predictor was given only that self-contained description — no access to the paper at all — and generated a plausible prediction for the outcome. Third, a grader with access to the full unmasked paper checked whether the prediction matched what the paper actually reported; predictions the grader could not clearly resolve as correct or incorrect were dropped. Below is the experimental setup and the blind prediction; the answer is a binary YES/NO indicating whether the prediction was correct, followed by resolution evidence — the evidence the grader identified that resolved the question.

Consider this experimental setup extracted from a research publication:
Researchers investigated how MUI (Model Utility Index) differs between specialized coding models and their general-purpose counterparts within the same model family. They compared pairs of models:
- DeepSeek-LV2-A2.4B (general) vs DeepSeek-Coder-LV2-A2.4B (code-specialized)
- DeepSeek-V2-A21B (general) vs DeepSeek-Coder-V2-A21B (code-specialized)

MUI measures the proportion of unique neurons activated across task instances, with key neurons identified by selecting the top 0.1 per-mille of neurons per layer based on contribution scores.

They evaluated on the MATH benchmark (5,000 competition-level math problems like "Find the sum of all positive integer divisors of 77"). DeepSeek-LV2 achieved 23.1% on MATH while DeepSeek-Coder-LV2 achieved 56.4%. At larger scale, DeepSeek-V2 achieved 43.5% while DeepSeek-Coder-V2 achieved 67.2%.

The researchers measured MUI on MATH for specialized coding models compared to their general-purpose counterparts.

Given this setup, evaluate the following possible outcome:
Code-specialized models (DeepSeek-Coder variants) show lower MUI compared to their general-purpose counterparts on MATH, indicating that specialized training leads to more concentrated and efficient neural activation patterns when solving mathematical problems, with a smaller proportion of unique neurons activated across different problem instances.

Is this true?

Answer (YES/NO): NO